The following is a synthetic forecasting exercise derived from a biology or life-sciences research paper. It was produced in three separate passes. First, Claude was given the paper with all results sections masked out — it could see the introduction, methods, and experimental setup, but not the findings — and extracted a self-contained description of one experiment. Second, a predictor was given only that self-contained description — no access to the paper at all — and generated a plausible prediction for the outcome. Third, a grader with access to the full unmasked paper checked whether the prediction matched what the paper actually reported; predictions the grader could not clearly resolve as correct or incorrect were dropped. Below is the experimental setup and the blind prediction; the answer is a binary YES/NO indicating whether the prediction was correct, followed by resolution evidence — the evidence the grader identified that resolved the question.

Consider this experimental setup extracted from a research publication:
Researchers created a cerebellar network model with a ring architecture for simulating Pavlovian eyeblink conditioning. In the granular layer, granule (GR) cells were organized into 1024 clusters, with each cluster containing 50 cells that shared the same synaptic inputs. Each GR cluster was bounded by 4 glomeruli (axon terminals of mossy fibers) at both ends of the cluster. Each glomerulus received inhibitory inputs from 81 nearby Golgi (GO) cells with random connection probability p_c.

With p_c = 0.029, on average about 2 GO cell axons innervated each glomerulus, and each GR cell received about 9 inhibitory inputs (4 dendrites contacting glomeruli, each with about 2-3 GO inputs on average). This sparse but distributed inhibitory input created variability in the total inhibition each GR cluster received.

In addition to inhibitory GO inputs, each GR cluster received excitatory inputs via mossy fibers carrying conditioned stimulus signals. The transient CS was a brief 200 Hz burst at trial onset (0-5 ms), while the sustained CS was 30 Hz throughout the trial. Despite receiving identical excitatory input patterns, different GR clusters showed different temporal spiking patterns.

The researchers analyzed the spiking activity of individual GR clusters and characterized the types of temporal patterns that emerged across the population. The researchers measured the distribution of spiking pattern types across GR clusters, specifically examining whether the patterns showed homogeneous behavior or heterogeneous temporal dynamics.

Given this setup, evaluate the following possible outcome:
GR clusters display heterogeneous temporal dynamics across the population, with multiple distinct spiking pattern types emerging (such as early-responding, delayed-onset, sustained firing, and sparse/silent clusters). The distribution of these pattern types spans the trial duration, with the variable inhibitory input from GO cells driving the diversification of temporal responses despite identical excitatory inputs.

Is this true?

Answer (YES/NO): YES